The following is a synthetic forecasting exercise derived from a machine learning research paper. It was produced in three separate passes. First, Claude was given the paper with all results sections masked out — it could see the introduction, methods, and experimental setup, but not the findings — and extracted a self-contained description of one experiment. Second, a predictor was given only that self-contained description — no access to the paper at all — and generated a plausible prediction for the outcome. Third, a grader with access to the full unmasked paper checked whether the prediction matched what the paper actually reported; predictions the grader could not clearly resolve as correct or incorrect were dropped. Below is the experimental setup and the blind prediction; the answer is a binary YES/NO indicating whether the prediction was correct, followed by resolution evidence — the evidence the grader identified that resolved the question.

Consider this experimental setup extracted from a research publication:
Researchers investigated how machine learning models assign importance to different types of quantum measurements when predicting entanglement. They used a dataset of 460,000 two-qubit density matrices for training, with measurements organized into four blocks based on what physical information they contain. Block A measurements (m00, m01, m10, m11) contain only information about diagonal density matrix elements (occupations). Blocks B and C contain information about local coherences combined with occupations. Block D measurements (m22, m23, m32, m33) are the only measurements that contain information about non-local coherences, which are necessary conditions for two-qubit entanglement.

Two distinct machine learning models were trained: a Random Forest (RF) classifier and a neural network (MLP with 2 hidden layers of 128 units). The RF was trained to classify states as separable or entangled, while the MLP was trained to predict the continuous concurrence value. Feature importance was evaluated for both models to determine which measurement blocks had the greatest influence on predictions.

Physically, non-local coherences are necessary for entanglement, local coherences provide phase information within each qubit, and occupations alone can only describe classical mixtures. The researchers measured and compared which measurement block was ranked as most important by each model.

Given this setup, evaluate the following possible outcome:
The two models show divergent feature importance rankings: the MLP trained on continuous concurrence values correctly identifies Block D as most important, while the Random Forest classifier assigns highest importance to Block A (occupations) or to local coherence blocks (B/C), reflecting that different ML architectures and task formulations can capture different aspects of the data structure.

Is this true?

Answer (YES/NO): YES